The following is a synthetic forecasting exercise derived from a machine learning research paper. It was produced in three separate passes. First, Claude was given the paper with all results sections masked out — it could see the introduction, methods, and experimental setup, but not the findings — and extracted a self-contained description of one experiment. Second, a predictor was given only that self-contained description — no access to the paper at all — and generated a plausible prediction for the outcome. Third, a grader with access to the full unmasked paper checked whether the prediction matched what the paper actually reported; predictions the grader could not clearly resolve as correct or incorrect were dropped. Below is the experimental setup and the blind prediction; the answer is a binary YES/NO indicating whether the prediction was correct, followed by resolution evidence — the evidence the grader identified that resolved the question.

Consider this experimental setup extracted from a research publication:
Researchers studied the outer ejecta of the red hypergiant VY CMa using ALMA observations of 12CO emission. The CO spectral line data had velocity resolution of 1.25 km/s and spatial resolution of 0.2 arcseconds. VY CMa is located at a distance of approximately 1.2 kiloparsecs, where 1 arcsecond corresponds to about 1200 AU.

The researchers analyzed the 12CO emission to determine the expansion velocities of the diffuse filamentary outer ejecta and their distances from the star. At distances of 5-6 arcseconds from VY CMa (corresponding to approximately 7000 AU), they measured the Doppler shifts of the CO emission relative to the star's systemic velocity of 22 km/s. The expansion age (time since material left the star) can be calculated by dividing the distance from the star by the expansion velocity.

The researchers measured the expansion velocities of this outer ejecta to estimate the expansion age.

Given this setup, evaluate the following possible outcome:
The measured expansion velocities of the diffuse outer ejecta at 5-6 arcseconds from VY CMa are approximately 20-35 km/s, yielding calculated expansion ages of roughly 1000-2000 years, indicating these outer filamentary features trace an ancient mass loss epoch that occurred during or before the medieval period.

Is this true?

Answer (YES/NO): NO